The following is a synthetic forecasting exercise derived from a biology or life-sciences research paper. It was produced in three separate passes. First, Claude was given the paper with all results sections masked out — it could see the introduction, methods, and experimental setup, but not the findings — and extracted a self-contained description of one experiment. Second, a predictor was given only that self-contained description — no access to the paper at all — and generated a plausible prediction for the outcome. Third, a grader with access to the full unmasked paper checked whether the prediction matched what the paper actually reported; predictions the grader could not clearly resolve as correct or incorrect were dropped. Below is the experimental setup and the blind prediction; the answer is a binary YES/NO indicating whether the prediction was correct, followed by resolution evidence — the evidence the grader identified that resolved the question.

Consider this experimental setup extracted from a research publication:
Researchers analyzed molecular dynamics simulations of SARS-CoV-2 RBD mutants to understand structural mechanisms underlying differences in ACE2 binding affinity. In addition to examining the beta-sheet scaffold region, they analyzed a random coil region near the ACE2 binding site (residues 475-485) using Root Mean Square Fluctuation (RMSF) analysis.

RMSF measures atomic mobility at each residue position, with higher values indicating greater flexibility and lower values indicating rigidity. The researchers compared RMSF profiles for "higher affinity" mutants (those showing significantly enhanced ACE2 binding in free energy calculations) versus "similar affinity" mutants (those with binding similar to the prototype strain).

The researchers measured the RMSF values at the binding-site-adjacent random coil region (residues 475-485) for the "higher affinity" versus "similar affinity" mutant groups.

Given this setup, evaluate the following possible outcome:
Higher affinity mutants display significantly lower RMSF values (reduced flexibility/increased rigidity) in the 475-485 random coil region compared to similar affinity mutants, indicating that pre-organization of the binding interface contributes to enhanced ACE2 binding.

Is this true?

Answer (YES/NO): YES